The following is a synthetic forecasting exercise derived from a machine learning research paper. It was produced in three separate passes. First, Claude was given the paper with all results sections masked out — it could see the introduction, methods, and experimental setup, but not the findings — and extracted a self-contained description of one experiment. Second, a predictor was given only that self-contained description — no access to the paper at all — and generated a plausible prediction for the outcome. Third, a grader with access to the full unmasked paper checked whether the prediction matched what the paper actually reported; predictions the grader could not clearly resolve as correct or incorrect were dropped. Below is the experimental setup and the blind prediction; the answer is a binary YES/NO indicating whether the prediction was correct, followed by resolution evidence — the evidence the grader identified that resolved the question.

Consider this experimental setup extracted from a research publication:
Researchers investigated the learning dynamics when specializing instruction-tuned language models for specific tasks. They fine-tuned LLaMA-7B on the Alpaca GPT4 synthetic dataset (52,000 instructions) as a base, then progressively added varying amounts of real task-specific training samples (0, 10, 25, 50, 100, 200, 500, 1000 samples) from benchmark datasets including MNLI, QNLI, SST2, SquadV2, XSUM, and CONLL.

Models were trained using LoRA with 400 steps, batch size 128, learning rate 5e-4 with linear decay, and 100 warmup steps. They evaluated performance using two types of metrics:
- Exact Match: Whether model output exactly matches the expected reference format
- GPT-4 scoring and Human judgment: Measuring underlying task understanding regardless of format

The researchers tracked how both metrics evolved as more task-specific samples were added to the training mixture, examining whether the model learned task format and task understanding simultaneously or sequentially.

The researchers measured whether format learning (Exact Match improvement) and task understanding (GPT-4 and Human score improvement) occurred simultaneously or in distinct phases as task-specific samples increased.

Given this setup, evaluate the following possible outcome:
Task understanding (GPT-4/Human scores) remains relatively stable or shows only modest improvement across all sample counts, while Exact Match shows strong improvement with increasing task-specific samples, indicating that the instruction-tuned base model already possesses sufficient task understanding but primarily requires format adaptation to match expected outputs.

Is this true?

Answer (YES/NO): NO